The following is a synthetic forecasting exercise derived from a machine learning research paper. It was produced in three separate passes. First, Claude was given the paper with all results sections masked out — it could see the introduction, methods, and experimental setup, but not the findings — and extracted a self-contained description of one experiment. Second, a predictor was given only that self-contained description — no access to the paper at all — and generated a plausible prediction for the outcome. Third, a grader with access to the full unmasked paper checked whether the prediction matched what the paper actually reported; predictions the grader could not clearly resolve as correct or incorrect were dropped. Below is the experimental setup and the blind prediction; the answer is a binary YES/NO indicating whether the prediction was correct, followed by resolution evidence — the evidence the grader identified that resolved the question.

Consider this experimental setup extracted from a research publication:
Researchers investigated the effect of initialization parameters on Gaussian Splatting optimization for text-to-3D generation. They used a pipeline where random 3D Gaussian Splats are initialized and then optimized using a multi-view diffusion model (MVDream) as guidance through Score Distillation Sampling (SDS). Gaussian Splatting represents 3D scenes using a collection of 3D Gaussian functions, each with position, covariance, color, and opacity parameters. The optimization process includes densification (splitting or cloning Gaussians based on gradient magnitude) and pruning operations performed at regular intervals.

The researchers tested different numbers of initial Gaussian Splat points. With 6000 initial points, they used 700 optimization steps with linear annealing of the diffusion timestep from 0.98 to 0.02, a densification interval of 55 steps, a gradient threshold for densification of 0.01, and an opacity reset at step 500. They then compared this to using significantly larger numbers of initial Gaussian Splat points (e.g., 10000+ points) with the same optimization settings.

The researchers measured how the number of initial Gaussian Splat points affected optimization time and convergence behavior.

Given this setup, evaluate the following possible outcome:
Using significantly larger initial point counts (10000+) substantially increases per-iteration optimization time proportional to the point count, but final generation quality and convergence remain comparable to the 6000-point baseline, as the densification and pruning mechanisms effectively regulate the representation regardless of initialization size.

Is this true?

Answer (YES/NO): NO